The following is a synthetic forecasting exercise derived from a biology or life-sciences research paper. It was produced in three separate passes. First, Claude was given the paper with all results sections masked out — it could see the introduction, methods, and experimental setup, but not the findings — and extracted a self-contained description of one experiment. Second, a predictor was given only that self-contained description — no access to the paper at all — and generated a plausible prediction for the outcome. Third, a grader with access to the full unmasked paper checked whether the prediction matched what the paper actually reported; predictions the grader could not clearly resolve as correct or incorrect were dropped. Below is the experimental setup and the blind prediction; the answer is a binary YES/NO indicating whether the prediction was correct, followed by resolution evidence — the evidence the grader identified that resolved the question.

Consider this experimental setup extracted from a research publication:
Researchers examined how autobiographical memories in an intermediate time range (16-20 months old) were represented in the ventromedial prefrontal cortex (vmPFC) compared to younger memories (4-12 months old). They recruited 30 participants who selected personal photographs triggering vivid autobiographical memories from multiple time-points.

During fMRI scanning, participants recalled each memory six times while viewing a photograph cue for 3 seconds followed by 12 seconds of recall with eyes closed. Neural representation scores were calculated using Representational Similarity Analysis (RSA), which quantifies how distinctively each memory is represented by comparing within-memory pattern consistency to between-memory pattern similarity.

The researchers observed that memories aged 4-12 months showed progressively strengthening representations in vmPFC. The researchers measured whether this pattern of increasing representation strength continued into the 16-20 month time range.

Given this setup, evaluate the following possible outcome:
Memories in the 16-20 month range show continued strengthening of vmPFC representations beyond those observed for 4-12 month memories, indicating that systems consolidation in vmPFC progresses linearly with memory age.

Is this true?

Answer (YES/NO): NO